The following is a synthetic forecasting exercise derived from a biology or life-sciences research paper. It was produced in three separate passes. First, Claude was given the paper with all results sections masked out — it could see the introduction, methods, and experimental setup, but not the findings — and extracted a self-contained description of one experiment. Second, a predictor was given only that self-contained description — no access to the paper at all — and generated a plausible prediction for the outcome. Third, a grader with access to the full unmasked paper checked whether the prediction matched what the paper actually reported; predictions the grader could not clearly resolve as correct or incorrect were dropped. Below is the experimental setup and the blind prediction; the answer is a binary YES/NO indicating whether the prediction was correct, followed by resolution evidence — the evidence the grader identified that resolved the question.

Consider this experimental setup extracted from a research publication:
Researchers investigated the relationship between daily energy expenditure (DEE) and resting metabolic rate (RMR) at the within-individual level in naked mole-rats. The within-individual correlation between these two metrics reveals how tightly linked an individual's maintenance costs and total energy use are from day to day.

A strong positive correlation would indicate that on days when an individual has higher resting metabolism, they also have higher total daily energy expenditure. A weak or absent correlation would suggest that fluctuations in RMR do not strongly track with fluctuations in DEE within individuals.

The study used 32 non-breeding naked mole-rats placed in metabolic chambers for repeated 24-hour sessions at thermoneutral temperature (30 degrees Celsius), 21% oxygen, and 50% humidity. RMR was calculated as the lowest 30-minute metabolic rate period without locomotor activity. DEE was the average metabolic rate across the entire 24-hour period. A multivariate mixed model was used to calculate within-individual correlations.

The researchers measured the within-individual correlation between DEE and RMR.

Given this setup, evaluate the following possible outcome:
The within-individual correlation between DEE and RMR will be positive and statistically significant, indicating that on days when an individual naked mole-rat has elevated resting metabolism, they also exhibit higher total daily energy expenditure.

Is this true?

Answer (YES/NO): YES